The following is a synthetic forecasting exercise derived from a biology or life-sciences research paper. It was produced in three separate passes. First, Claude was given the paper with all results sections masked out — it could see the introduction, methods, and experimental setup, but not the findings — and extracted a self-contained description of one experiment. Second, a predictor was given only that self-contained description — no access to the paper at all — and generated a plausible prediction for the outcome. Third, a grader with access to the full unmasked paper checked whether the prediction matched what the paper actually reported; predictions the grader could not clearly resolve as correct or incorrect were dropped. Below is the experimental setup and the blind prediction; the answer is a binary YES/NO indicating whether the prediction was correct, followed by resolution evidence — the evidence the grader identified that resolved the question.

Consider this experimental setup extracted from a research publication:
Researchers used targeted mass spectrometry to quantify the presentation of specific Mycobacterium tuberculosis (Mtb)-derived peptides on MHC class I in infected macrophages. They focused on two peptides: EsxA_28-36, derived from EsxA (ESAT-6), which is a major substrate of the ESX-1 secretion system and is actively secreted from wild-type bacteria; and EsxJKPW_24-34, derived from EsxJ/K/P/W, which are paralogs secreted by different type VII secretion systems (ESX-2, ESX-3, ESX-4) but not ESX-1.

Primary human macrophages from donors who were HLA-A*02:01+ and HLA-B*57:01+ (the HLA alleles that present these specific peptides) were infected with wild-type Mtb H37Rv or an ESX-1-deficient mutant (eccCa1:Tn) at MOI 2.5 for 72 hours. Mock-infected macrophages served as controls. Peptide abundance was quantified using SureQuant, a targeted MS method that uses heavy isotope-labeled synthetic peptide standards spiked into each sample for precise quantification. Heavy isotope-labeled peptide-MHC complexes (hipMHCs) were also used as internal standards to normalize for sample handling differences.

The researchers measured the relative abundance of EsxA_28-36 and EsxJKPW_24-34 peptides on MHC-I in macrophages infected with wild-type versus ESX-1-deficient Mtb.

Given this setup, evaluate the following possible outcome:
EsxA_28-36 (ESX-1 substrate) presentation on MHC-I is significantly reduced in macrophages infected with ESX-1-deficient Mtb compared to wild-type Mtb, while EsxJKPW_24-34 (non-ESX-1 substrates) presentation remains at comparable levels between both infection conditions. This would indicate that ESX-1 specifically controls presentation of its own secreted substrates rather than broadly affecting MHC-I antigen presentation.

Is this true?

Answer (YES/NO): NO